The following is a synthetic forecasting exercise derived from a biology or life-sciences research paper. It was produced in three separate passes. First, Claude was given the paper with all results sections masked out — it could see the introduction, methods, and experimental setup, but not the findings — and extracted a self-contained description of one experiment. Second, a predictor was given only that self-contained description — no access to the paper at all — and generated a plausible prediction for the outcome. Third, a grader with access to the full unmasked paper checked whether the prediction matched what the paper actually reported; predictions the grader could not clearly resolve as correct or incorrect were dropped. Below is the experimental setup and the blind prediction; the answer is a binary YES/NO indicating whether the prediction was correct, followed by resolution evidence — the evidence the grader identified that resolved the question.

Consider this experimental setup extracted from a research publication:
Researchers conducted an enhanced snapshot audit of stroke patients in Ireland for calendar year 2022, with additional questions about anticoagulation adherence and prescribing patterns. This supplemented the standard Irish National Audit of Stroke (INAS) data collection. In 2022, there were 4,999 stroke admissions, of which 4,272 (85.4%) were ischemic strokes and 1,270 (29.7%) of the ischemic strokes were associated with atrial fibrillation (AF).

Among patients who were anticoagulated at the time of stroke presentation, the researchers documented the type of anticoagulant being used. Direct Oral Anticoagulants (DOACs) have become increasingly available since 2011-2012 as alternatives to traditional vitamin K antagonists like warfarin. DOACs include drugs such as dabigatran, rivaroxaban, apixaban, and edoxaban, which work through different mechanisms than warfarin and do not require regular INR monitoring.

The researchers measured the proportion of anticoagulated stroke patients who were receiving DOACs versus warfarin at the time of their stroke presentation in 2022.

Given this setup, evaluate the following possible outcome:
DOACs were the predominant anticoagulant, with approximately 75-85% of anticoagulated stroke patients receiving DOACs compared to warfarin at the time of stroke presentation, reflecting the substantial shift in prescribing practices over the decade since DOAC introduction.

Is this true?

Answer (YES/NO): NO